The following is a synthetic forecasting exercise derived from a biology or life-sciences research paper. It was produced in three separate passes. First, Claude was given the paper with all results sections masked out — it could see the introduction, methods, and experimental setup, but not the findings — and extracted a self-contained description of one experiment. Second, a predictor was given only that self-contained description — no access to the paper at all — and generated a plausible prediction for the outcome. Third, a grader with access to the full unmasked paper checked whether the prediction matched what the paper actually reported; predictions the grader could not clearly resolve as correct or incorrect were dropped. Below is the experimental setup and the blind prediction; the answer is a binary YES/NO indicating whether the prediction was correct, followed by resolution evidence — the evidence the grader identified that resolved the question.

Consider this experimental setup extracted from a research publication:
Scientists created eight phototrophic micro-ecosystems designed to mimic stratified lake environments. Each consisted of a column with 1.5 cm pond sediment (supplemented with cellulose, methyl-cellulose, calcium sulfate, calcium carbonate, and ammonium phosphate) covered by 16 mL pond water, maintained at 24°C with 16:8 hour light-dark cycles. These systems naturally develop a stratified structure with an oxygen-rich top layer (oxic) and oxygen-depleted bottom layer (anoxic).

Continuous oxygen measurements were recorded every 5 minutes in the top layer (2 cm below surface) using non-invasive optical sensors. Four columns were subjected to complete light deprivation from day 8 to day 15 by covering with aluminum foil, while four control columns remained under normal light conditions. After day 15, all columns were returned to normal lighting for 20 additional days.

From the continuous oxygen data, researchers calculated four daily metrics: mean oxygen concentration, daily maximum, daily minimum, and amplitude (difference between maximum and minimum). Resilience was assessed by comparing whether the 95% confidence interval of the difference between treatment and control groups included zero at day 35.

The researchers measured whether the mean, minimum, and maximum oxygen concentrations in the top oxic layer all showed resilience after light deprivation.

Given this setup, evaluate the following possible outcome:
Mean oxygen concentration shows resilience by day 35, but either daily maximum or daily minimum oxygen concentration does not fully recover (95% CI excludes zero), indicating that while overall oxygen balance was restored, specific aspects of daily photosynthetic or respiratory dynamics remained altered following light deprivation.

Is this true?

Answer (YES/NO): NO